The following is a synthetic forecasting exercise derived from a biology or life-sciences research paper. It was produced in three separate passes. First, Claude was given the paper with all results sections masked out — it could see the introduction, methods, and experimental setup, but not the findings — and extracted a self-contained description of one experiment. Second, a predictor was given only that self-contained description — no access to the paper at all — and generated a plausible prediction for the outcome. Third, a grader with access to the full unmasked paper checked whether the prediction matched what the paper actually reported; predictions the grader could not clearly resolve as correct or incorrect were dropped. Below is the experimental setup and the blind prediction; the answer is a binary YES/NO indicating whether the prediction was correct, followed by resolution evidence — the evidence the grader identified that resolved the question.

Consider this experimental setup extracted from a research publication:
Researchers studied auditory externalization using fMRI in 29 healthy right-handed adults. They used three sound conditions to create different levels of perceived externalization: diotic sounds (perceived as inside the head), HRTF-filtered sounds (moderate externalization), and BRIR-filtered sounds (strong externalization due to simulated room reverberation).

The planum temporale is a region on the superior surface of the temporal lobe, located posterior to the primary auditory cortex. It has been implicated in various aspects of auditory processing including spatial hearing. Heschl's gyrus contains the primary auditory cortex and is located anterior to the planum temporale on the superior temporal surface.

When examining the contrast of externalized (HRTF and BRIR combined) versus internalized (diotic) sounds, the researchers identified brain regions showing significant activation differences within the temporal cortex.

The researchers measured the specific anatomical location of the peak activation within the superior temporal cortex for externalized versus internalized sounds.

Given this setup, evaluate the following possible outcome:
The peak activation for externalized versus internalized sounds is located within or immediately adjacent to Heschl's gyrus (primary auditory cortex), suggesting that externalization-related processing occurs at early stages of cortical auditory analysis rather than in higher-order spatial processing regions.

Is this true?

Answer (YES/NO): NO